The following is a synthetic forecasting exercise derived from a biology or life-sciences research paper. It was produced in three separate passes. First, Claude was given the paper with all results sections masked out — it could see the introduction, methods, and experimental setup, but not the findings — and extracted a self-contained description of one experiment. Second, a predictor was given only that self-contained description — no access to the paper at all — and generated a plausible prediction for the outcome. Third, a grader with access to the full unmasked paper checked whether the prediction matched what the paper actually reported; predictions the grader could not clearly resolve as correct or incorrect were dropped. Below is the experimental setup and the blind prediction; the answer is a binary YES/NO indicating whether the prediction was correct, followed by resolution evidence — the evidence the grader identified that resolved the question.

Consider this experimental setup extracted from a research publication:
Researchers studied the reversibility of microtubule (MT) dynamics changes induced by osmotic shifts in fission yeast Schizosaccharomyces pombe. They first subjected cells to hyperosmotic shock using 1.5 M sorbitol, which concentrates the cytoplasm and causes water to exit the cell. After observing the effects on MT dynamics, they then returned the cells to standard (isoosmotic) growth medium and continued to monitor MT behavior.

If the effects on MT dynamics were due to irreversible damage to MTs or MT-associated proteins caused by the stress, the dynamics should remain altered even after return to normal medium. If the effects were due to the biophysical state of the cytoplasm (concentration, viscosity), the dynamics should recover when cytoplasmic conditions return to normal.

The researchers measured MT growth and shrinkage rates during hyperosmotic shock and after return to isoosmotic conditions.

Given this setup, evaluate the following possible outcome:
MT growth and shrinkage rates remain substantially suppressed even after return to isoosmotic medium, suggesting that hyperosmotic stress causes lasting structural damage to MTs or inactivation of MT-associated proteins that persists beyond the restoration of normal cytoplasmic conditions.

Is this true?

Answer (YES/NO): NO